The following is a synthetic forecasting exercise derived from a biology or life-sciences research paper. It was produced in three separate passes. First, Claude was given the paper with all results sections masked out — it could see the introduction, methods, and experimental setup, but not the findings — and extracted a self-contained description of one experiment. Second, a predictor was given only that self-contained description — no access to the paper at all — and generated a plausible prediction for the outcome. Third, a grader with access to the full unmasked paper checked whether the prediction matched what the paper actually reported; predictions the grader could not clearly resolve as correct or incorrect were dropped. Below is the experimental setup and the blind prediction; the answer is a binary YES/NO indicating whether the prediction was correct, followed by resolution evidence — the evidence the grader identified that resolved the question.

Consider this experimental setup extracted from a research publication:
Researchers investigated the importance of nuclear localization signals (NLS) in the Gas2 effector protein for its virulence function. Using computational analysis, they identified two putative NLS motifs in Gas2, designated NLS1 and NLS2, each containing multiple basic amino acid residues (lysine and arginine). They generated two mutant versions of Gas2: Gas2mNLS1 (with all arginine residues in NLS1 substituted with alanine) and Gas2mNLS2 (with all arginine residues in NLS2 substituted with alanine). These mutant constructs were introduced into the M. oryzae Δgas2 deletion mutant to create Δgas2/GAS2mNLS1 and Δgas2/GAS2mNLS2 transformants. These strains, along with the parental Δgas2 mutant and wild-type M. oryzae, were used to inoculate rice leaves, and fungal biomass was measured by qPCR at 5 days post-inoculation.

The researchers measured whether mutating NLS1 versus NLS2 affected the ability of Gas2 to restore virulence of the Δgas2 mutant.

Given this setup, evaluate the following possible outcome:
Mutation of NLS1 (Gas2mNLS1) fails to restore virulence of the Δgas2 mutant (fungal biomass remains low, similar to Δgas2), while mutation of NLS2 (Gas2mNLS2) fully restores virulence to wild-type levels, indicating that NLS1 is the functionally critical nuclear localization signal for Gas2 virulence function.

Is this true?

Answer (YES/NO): YES